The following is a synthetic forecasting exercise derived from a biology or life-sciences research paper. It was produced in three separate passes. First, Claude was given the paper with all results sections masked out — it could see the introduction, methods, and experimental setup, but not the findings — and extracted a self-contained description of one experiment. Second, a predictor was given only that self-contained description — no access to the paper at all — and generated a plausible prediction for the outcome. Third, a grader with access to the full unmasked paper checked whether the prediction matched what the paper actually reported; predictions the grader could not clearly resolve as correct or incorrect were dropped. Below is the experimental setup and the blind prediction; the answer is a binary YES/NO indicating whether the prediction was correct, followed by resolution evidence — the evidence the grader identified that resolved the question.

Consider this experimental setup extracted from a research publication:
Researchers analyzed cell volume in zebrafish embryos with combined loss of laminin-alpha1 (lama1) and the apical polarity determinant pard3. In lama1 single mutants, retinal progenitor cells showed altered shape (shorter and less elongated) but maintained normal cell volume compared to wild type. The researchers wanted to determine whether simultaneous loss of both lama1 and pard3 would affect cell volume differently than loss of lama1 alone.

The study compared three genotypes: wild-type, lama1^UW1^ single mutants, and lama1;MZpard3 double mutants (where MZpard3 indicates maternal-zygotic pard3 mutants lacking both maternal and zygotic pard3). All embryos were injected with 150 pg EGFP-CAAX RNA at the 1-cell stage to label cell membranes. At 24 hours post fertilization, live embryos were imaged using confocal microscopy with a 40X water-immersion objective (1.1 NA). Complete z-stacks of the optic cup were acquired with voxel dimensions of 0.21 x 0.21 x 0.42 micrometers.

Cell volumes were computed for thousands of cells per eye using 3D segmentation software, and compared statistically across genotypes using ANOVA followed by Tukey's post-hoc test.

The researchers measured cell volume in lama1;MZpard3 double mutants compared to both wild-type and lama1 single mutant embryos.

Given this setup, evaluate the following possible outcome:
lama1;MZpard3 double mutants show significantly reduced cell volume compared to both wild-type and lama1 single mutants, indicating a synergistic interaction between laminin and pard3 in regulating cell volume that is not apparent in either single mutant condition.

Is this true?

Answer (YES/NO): NO